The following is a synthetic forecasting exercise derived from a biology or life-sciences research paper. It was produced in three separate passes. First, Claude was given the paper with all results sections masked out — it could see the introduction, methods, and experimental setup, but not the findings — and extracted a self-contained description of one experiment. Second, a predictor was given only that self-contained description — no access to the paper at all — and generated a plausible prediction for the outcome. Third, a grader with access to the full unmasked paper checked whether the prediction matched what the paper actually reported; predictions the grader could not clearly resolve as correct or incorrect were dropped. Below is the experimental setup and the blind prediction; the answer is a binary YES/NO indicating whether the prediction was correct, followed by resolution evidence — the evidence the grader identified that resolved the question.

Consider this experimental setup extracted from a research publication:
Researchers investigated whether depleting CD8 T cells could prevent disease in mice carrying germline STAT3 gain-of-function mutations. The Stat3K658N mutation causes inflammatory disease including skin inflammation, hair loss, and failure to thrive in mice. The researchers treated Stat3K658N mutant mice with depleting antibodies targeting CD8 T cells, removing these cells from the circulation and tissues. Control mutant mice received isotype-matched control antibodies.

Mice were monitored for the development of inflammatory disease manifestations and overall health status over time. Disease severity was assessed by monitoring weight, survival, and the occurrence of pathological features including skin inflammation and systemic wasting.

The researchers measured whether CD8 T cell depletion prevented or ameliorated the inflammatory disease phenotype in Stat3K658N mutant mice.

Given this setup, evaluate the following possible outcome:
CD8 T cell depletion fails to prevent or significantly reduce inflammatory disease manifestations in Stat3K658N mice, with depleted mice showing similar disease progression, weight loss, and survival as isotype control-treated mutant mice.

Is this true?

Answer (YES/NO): NO